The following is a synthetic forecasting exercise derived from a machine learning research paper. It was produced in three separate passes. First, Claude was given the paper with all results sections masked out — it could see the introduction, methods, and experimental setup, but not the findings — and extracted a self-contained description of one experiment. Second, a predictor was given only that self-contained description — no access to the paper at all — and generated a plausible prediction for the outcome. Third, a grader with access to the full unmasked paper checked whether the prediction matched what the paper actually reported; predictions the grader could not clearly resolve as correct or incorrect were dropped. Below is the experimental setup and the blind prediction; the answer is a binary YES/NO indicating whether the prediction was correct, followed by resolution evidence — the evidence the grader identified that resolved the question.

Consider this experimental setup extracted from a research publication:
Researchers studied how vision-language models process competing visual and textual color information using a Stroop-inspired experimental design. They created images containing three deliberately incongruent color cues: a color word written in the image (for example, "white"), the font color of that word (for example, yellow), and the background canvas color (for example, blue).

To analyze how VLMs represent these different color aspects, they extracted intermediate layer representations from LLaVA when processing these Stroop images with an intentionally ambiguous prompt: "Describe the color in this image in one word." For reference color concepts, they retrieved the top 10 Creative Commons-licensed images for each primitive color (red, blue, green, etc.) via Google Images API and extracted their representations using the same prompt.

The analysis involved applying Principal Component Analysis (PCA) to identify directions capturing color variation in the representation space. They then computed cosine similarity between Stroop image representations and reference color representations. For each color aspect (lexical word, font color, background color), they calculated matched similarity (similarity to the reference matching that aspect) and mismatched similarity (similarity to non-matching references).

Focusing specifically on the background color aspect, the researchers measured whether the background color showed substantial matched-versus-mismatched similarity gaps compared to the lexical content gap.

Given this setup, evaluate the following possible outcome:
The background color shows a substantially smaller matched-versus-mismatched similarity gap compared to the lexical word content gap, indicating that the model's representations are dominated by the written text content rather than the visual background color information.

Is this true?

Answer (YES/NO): NO